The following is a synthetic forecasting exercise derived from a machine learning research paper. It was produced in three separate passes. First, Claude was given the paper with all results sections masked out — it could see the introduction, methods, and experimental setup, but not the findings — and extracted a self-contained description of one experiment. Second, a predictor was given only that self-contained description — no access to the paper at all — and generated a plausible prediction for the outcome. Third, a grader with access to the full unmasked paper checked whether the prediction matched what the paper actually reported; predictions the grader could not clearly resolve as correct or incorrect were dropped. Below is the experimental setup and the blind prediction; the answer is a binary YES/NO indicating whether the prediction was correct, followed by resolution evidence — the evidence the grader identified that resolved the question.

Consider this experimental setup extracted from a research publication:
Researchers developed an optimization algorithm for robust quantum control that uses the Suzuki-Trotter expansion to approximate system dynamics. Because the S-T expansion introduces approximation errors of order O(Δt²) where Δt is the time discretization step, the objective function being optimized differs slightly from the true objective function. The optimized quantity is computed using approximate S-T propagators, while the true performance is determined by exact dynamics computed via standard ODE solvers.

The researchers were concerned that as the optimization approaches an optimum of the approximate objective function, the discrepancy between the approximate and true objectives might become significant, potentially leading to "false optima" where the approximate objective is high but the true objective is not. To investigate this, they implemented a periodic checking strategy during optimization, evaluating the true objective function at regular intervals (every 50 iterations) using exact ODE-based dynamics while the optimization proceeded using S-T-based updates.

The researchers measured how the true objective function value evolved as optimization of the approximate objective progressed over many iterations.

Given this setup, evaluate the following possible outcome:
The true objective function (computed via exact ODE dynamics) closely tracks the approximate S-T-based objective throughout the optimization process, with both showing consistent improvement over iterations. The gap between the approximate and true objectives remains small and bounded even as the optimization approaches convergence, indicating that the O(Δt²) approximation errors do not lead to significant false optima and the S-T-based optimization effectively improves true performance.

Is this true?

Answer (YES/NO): NO